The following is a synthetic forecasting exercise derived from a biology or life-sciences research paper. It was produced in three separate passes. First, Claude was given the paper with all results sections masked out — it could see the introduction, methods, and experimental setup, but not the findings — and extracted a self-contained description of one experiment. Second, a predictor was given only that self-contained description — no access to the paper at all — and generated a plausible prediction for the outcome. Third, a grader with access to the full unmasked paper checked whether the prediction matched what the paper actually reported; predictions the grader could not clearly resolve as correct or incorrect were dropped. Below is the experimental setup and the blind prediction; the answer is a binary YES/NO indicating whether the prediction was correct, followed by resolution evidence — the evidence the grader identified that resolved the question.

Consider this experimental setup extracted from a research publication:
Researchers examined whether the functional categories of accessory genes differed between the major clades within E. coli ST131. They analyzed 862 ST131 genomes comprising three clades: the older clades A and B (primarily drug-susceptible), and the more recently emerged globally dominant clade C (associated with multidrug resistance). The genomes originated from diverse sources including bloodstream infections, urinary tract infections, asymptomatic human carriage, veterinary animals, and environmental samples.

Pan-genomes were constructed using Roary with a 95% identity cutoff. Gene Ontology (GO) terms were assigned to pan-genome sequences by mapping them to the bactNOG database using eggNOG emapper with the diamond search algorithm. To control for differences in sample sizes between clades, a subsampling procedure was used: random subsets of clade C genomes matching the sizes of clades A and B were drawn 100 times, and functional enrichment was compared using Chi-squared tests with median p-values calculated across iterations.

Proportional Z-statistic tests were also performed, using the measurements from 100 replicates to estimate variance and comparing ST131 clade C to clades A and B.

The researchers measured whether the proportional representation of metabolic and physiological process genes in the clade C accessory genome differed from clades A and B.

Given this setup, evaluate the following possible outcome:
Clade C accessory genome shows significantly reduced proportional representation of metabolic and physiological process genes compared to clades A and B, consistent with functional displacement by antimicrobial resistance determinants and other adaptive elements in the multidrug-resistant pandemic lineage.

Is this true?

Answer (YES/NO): NO